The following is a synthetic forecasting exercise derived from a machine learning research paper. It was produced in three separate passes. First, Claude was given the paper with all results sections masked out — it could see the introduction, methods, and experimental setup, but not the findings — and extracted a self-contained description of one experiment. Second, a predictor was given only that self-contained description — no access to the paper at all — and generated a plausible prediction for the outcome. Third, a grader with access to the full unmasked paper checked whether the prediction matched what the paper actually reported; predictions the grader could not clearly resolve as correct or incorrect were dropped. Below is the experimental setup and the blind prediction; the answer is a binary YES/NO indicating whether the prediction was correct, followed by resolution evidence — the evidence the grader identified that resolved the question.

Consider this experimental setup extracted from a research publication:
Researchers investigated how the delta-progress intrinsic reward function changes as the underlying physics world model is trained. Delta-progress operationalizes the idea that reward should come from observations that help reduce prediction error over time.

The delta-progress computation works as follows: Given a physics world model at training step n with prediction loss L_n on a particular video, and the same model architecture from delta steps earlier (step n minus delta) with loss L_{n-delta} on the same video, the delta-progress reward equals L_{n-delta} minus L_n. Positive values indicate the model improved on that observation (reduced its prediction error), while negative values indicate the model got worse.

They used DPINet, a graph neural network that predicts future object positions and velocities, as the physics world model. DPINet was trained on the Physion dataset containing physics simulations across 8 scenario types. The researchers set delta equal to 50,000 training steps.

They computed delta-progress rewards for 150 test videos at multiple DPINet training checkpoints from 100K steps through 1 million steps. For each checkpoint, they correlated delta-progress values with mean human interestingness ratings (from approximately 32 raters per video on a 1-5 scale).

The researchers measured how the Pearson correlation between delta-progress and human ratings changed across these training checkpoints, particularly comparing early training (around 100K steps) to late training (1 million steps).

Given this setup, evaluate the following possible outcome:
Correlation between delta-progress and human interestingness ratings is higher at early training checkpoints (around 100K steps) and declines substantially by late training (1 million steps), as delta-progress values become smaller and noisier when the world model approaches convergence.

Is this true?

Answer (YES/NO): YES